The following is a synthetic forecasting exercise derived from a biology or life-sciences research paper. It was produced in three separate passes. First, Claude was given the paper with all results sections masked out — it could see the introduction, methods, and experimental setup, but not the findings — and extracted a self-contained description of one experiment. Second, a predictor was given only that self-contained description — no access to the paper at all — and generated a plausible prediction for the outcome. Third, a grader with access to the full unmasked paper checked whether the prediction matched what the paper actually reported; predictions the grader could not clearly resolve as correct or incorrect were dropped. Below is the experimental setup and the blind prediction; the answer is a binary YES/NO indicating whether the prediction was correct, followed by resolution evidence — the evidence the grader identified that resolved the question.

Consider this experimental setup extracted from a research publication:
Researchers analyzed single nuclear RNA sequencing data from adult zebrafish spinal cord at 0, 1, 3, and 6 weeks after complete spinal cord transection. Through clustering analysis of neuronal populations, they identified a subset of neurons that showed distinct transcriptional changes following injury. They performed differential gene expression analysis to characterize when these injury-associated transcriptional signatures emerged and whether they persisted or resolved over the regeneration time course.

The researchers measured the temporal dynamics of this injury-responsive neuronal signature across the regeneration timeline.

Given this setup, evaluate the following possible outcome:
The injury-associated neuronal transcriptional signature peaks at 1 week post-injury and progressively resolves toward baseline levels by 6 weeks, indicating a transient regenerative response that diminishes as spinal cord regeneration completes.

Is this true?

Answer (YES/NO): YES